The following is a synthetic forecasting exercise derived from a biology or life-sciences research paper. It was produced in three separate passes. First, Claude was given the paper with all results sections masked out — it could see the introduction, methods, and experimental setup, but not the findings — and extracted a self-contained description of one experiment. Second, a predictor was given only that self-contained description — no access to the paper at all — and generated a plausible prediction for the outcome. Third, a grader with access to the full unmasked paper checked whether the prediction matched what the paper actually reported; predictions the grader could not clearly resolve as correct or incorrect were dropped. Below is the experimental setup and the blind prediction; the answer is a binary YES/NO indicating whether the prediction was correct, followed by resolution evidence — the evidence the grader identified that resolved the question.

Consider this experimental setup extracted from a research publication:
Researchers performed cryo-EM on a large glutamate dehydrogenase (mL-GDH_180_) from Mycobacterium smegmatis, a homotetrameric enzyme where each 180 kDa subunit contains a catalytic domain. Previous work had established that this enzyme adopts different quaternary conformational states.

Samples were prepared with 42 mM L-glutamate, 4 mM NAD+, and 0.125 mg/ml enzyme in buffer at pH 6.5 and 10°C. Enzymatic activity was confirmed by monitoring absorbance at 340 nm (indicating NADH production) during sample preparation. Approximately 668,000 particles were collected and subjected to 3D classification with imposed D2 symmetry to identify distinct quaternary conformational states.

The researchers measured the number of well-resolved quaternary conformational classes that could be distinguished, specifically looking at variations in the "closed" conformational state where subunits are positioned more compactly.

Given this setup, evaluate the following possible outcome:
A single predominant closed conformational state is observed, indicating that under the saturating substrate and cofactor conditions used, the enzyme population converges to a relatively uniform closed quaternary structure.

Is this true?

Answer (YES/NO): NO